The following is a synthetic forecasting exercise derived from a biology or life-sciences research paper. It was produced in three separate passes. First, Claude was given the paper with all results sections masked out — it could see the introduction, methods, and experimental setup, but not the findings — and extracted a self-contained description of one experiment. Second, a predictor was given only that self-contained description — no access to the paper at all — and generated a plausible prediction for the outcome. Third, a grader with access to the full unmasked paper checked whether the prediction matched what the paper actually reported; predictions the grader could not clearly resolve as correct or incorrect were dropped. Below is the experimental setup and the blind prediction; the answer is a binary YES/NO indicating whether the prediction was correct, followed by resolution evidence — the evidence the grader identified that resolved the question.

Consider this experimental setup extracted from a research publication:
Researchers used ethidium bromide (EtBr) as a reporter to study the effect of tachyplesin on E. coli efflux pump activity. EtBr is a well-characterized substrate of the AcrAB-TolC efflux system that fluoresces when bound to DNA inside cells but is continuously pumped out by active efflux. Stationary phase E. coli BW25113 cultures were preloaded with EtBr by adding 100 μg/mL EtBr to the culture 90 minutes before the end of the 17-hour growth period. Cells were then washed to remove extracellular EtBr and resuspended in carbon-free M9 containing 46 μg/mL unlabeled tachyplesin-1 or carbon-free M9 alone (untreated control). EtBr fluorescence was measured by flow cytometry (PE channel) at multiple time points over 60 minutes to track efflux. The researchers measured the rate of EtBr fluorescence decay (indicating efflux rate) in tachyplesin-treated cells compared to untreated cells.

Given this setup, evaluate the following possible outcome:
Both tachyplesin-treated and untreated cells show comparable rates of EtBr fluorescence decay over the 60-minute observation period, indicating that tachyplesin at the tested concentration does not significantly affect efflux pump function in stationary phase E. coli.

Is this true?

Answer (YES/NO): NO